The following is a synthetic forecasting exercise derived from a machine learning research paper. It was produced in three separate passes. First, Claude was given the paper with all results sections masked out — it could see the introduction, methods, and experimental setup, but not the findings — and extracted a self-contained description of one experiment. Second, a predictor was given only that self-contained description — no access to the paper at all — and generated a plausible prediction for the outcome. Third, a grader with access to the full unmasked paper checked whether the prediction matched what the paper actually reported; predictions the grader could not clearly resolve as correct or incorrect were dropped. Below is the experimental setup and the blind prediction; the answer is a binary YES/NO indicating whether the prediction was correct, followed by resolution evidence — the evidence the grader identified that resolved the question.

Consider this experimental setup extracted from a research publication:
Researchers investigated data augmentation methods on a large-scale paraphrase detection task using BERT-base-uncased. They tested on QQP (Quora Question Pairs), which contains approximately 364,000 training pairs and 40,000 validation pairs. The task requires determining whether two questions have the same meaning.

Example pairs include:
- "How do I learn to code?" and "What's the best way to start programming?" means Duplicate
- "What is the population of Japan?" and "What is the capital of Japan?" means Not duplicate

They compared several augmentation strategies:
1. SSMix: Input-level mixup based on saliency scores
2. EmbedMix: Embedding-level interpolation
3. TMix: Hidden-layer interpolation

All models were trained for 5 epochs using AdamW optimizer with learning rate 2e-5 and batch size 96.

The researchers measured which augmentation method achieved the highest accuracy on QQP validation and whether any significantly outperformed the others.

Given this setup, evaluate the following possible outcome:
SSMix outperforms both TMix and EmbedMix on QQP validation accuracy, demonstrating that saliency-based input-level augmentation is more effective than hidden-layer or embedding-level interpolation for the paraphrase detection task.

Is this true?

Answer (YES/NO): YES